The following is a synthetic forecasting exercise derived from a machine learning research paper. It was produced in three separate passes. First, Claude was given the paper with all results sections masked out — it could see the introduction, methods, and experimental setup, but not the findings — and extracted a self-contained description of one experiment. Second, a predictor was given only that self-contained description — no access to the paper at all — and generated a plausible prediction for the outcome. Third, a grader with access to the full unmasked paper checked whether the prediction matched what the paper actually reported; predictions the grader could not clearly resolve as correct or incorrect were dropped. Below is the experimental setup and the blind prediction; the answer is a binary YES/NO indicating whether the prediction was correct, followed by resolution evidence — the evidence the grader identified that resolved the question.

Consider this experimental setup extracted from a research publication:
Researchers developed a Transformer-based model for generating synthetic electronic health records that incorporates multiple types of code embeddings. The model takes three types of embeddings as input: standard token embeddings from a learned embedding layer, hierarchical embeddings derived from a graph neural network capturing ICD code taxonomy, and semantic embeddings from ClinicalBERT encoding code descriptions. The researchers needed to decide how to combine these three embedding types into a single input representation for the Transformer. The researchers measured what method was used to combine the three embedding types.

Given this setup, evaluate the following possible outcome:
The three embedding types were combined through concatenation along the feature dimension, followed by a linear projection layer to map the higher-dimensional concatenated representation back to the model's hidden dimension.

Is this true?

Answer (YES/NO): NO